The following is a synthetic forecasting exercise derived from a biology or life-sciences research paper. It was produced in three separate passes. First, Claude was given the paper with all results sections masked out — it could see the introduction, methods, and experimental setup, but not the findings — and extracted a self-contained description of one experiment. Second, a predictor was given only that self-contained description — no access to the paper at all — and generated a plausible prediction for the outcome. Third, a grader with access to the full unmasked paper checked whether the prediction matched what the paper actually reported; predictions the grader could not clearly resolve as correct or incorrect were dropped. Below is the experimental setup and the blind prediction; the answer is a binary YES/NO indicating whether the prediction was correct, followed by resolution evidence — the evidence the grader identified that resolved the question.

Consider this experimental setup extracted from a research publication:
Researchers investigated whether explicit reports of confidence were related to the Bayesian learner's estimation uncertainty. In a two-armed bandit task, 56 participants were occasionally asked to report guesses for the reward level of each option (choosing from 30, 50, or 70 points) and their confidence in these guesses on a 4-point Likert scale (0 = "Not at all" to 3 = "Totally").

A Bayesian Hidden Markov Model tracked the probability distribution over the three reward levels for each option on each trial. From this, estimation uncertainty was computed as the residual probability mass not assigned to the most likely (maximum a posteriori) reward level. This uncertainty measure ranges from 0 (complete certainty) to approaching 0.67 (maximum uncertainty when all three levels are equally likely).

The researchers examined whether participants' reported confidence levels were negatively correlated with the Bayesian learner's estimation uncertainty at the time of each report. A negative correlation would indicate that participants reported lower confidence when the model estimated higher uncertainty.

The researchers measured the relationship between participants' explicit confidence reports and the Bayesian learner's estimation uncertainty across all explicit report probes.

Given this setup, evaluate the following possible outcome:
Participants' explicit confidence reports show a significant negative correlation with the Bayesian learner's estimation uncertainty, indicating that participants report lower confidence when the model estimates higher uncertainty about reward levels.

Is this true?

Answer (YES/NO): YES